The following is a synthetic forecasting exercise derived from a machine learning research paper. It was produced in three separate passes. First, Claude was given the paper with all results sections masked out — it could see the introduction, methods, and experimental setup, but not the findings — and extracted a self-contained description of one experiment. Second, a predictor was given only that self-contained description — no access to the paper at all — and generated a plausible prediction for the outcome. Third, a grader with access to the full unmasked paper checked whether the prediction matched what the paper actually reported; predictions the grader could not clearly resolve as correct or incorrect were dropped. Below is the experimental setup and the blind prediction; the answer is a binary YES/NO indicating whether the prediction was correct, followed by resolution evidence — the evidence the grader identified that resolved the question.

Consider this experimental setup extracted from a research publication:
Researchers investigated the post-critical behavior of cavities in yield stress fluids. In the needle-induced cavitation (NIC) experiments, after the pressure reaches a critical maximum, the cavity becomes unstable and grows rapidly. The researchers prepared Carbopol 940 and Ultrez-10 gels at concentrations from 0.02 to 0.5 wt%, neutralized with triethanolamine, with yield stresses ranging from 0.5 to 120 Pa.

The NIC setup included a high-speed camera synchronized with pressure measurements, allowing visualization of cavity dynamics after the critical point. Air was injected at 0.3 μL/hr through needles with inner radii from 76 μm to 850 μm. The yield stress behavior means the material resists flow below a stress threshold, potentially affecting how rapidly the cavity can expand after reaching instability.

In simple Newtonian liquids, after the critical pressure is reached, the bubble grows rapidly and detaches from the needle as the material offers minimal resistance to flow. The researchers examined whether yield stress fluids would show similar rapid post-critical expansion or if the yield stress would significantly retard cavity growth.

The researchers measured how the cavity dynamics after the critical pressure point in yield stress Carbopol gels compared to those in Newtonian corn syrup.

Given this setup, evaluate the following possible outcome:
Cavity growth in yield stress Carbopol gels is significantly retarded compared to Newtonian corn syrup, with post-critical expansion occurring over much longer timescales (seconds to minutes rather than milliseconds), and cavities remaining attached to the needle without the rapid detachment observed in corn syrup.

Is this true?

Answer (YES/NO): NO